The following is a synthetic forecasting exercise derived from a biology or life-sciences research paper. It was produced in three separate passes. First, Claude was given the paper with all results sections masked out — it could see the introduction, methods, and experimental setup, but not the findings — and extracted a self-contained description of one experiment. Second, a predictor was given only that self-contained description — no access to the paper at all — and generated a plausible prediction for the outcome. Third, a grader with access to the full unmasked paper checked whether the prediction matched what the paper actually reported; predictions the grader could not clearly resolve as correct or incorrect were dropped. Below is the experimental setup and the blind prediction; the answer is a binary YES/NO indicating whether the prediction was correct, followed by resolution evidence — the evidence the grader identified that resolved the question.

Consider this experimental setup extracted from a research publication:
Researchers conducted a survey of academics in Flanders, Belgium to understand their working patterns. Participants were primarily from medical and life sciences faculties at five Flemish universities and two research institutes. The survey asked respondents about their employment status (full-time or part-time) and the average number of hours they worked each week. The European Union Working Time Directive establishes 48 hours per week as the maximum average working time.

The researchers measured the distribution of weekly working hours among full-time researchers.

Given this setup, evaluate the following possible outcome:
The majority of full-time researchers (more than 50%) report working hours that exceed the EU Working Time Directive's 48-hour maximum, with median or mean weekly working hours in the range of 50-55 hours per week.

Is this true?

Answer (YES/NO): NO